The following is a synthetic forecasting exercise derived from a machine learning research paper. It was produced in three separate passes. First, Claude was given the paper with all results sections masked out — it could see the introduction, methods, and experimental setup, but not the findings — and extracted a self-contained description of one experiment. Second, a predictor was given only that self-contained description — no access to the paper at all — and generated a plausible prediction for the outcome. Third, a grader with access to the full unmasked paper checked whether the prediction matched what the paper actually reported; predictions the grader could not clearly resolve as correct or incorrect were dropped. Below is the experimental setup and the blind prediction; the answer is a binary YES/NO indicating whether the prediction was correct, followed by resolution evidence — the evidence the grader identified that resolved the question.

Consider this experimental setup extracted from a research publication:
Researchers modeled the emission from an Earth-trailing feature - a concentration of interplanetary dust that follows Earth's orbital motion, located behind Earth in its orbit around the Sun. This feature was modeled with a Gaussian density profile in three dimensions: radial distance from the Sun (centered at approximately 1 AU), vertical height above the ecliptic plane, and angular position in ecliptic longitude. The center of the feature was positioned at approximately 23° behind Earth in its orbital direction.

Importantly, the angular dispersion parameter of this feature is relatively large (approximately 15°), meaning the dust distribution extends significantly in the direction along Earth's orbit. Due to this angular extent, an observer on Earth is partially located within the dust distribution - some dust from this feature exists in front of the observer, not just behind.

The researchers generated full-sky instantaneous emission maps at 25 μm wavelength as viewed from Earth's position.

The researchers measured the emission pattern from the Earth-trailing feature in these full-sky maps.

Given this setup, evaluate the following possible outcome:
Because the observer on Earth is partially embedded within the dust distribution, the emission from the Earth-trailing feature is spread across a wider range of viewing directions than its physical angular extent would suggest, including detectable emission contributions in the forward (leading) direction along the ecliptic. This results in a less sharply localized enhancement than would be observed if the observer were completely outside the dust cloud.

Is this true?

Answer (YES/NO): YES